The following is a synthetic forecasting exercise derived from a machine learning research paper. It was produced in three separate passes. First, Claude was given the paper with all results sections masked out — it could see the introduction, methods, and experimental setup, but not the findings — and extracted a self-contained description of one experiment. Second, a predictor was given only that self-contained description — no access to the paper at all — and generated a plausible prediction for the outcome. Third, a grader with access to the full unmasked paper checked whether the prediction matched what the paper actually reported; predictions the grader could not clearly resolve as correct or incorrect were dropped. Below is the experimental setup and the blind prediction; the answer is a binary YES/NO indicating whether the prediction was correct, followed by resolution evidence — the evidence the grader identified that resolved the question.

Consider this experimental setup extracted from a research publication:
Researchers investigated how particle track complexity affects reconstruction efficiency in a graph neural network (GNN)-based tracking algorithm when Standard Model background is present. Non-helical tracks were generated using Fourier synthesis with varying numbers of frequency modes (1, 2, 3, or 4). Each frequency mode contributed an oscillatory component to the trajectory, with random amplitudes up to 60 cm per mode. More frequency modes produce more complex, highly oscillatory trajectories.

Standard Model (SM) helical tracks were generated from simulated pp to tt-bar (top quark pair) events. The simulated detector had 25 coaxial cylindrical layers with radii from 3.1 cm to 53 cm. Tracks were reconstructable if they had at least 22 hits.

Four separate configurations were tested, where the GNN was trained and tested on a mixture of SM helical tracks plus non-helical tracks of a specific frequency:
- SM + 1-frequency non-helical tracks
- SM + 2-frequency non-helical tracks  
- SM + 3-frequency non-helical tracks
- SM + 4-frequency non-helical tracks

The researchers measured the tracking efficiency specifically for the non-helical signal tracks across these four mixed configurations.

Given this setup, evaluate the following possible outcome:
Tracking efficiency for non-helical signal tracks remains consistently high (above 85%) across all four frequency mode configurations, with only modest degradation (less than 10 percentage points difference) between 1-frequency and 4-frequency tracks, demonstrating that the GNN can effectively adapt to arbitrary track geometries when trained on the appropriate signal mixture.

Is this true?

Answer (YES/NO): NO